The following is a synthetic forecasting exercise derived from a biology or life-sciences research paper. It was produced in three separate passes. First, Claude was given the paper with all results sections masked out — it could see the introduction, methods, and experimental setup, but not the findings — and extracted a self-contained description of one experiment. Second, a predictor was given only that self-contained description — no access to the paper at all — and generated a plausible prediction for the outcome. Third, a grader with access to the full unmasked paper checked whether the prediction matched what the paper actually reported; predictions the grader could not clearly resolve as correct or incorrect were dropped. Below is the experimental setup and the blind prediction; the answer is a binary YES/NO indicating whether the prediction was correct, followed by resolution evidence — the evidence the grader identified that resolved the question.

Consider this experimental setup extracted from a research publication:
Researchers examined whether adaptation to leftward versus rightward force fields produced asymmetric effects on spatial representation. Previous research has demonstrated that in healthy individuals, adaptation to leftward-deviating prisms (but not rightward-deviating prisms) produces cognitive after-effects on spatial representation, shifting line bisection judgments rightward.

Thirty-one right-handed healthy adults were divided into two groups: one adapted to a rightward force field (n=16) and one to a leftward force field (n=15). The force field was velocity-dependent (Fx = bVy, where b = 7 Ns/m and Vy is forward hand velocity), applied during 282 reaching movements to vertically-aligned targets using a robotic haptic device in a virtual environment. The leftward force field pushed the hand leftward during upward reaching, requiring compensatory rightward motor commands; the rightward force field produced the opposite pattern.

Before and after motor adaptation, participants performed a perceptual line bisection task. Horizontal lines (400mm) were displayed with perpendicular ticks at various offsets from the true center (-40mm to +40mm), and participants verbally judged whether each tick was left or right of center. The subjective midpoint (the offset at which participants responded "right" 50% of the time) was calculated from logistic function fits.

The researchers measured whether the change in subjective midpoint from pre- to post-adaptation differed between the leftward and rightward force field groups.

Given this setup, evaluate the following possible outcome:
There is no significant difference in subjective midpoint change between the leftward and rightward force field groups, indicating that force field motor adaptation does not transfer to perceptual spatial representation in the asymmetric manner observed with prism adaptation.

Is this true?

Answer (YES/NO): YES